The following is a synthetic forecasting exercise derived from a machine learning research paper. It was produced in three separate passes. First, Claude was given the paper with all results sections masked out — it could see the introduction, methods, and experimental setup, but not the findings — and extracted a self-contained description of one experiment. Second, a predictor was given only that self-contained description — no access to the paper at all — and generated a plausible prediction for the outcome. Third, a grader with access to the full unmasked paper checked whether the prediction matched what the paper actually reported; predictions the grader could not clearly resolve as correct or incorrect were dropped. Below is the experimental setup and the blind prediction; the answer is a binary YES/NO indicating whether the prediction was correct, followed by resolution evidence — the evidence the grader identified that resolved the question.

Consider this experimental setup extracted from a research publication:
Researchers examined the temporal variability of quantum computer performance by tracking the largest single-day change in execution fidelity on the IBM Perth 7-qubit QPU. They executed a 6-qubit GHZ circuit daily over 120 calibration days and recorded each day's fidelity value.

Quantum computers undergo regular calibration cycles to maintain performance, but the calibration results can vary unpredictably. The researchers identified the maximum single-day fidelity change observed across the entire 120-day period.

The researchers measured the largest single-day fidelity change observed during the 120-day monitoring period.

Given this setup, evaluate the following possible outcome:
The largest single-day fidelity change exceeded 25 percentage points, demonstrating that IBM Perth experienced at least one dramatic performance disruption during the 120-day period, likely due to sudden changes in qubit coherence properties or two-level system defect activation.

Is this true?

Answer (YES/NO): YES